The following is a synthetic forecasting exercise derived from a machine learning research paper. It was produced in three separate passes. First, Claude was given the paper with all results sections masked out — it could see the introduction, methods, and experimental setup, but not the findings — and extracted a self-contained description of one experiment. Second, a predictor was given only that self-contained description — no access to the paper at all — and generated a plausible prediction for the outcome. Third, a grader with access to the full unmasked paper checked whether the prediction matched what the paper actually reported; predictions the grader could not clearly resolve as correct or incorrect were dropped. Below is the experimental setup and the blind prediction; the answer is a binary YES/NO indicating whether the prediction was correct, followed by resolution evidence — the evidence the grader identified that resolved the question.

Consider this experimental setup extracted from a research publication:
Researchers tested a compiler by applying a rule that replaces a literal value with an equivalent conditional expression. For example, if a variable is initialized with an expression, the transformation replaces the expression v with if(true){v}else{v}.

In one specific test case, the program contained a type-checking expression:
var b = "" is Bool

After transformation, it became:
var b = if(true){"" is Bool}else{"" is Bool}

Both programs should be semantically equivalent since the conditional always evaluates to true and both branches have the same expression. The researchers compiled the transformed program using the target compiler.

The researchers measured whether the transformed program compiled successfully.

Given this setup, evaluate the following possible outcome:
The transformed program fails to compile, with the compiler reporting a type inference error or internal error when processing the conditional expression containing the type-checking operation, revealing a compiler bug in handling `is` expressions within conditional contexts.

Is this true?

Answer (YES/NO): YES